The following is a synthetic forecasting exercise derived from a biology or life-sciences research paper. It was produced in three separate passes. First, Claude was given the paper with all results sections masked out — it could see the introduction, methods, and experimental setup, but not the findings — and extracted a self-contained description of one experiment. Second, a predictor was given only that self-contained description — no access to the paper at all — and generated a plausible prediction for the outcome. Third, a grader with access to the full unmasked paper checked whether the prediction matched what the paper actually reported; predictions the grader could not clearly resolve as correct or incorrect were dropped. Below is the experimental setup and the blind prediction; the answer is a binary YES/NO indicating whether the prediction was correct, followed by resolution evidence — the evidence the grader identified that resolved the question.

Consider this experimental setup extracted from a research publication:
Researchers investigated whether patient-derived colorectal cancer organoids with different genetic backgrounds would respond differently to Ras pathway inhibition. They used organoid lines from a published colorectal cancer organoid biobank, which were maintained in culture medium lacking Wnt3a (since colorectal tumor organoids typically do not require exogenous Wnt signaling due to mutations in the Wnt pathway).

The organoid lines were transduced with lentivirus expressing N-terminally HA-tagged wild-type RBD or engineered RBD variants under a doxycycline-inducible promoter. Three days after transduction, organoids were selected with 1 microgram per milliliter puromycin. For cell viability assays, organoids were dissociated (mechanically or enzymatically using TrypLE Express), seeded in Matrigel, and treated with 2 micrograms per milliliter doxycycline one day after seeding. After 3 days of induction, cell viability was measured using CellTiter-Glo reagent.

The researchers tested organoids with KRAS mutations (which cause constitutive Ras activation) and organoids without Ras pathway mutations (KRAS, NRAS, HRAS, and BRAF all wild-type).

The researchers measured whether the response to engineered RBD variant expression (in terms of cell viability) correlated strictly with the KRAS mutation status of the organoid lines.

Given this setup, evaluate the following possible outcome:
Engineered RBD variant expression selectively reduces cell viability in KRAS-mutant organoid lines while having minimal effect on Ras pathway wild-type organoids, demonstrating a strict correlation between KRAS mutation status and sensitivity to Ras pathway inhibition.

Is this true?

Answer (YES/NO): NO